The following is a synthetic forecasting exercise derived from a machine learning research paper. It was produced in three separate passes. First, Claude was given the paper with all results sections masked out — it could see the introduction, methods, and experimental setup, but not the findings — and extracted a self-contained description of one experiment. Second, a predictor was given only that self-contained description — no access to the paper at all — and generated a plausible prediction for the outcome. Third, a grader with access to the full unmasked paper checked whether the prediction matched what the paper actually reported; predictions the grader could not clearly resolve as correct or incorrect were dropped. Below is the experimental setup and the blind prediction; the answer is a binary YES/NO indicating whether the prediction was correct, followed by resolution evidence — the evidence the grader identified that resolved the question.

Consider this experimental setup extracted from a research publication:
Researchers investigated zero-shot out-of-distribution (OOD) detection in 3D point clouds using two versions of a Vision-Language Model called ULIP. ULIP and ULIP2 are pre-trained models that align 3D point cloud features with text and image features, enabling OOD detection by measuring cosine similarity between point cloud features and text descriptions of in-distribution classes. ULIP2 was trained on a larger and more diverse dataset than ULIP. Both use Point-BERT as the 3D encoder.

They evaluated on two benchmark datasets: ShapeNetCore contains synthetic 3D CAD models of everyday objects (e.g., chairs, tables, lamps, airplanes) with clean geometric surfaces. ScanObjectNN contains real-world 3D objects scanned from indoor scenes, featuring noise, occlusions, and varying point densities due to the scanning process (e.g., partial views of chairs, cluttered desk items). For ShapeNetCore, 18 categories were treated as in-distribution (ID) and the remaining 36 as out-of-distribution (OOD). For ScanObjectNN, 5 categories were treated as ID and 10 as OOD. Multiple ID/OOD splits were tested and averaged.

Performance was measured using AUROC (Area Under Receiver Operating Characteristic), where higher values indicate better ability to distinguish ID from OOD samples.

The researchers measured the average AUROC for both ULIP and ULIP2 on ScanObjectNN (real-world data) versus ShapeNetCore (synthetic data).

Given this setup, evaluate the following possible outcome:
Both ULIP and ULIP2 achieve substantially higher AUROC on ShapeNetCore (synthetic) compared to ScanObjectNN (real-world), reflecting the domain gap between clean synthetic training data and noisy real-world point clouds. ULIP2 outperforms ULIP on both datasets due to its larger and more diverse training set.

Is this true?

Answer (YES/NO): NO